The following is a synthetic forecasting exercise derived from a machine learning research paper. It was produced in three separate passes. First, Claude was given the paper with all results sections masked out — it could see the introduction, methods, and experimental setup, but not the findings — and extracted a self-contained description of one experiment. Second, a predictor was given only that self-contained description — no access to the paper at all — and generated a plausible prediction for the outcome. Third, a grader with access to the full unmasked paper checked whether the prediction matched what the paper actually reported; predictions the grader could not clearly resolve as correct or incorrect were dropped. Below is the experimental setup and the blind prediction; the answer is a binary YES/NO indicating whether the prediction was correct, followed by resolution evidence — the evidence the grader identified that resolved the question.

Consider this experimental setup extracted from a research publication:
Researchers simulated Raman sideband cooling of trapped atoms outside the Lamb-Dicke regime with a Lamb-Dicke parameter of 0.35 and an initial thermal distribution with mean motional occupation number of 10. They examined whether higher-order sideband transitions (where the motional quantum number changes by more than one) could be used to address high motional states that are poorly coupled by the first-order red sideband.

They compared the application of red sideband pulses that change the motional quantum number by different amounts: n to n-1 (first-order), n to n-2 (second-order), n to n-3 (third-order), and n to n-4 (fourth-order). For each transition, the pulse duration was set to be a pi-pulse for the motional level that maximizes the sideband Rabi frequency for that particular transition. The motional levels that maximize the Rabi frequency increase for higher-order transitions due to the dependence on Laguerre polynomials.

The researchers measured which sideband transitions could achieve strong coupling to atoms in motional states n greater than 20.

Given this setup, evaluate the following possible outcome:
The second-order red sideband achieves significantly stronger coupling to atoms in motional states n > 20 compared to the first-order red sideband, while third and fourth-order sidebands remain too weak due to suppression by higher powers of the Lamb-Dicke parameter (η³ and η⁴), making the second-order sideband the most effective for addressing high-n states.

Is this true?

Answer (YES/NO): NO